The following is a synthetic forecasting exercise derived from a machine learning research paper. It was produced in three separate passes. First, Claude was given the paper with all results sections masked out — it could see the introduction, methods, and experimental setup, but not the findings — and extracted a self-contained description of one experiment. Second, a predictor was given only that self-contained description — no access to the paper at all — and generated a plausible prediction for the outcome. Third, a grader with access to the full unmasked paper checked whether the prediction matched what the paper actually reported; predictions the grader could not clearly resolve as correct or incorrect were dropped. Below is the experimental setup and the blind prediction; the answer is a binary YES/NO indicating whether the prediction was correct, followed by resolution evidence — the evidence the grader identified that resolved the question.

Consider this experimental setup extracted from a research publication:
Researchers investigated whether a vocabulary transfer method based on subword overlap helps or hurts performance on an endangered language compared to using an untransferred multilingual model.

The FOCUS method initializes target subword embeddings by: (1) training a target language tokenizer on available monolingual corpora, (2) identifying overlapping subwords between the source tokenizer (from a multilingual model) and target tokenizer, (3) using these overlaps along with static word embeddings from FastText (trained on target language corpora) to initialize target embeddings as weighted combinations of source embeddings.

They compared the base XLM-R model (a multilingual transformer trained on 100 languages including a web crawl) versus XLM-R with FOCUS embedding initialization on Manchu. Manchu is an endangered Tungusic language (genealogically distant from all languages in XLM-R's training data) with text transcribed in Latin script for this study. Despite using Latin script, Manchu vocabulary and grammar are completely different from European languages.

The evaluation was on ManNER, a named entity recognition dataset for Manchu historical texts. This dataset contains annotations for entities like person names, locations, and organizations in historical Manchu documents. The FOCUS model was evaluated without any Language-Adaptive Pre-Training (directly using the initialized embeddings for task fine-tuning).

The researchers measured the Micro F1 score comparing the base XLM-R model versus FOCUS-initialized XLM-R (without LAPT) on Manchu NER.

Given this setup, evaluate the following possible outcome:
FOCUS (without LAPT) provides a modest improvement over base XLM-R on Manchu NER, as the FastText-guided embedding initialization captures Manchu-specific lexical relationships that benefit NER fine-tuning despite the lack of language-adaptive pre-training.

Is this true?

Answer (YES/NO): NO